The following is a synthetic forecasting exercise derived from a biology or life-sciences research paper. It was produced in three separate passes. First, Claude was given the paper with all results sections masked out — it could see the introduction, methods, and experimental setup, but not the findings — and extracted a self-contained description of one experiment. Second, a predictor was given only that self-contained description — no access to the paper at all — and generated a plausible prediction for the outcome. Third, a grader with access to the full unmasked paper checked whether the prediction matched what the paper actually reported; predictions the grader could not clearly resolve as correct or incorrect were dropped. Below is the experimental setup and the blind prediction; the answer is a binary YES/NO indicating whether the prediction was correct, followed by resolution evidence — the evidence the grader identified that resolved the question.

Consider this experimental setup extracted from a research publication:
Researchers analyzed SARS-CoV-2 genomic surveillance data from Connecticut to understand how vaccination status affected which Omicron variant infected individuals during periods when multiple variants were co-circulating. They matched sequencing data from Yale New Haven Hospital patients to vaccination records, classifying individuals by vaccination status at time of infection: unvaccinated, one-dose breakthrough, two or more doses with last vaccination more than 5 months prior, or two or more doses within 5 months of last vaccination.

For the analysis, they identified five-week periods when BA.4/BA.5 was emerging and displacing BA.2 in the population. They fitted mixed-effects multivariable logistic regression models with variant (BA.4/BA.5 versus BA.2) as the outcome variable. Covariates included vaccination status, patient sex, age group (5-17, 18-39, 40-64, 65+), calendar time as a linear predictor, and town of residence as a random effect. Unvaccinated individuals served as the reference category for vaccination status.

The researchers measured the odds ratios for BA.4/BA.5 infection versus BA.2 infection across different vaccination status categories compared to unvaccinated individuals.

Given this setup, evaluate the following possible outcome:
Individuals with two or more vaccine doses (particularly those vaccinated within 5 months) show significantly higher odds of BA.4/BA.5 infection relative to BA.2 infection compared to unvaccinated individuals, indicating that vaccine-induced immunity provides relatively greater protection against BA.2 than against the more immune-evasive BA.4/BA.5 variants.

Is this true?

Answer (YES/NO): NO